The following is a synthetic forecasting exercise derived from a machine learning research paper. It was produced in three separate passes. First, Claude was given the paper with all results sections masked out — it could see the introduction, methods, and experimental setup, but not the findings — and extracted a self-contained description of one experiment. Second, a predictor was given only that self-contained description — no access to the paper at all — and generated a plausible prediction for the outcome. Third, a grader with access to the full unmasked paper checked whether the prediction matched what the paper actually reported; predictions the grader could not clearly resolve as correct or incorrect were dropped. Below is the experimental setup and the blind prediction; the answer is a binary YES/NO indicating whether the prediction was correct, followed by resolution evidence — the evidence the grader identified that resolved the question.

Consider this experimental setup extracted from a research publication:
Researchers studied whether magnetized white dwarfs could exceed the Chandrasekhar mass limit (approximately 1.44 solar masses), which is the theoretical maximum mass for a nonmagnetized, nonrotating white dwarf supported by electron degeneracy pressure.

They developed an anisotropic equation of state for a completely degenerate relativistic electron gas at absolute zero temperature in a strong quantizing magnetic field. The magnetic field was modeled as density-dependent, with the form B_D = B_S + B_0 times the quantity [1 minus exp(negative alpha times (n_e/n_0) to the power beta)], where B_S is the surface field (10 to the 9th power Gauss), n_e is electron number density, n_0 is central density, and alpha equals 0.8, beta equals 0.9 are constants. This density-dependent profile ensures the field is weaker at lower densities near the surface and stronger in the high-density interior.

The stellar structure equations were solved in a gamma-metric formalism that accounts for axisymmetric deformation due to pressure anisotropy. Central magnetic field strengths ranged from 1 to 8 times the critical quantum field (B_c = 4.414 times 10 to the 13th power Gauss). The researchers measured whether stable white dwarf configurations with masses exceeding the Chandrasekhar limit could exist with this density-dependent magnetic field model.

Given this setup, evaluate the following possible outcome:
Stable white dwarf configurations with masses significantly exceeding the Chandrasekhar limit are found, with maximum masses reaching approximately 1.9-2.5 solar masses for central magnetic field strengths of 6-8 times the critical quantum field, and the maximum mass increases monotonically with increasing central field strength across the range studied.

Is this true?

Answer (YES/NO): NO